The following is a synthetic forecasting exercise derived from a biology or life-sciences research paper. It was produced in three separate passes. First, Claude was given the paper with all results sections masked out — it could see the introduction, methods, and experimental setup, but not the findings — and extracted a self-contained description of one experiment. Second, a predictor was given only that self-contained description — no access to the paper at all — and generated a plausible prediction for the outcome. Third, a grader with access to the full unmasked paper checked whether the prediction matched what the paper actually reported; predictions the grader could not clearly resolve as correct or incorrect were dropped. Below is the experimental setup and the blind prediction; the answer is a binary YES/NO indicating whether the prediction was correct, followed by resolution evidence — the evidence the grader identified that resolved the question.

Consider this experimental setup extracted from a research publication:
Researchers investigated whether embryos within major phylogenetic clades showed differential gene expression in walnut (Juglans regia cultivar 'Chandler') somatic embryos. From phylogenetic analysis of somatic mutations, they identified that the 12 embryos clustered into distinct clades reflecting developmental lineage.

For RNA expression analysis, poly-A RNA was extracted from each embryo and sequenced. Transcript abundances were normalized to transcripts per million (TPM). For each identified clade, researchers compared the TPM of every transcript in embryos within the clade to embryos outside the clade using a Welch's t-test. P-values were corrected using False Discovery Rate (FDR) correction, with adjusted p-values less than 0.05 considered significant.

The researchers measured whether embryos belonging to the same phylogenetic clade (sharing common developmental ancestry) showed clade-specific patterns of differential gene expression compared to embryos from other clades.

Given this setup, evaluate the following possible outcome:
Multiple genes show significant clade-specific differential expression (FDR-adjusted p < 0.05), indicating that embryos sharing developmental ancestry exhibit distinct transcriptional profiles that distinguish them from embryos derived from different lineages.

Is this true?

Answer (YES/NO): YES